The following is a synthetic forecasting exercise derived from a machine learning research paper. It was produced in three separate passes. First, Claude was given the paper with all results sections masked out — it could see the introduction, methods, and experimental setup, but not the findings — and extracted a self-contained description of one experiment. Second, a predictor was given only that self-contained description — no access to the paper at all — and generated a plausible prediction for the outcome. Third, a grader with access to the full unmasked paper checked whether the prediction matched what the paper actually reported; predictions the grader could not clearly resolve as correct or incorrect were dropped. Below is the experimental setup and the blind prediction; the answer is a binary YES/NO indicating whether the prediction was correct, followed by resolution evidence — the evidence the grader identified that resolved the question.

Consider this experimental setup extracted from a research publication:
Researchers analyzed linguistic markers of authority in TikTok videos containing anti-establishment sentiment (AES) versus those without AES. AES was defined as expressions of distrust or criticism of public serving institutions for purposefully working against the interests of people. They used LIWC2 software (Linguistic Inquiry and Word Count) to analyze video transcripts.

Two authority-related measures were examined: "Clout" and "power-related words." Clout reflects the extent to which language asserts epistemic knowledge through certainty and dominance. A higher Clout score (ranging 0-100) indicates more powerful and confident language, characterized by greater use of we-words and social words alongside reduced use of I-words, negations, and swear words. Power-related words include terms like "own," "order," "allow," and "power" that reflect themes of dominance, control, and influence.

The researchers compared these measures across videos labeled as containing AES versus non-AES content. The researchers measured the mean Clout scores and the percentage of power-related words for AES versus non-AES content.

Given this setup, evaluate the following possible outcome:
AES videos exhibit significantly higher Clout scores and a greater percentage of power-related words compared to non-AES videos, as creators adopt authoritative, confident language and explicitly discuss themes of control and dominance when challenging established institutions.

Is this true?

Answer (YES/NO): YES